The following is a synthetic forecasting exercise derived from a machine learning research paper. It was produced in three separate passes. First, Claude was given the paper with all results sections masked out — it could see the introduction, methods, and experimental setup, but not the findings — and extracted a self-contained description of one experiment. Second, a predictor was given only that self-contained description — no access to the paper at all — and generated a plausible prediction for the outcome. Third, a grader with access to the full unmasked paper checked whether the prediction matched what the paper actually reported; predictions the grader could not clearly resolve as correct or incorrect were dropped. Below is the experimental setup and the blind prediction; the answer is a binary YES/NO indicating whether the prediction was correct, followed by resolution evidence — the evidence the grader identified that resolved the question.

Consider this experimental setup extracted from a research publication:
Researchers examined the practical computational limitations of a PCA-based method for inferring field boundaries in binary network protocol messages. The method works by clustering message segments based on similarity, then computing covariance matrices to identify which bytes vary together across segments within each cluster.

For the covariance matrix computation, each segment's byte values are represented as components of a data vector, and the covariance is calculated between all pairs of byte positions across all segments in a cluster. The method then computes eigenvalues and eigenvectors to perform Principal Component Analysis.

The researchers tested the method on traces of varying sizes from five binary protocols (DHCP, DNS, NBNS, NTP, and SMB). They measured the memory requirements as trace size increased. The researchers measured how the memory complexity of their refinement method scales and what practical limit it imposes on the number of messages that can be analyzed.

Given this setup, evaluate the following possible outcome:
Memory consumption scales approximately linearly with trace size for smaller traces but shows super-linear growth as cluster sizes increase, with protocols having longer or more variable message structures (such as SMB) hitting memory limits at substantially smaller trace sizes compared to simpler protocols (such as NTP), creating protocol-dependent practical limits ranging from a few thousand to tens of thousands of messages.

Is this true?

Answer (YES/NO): NO